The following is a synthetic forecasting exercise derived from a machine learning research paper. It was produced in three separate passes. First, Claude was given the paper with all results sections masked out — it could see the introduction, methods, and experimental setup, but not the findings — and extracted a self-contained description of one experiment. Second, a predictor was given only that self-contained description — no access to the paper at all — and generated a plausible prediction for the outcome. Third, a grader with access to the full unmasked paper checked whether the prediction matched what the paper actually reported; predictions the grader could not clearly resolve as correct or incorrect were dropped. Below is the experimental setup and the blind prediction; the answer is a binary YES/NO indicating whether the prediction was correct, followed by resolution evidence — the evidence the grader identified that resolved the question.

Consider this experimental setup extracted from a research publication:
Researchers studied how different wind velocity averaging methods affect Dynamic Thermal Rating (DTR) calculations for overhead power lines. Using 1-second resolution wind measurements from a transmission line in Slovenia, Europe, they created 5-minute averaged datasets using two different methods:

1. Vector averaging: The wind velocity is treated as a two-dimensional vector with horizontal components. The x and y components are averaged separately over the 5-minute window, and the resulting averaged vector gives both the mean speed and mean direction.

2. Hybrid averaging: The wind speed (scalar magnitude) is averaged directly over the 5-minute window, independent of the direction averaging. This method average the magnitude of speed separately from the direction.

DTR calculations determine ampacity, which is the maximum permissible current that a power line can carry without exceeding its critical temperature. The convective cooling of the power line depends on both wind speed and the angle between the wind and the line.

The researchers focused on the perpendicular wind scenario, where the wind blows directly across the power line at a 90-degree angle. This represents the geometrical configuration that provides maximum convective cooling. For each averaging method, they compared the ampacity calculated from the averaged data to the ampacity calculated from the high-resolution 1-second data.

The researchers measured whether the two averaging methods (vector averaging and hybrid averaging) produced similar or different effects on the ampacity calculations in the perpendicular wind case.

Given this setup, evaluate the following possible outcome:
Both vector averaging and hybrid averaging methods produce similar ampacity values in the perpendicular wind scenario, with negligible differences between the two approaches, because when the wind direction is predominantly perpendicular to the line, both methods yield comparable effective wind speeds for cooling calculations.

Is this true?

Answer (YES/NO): NO